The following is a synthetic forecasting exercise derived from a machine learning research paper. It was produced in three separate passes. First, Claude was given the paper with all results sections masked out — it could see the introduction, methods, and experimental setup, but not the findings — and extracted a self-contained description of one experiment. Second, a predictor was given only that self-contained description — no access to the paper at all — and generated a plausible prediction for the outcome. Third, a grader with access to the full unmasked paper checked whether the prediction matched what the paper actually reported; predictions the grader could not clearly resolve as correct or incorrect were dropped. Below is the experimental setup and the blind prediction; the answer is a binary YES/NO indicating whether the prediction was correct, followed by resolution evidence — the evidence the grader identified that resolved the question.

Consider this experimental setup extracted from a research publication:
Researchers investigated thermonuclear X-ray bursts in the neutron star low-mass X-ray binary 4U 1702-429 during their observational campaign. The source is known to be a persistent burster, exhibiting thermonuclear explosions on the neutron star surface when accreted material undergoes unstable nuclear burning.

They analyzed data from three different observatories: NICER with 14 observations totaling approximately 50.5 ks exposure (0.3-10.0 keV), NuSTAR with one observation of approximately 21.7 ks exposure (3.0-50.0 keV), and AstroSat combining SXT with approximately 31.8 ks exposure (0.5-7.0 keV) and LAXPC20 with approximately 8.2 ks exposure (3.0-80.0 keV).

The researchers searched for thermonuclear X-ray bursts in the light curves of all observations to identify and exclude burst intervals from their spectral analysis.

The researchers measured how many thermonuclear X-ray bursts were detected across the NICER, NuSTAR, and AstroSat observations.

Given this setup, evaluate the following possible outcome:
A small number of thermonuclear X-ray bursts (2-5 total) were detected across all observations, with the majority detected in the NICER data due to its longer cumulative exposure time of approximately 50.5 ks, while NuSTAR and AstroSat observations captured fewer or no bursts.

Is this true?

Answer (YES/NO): NO